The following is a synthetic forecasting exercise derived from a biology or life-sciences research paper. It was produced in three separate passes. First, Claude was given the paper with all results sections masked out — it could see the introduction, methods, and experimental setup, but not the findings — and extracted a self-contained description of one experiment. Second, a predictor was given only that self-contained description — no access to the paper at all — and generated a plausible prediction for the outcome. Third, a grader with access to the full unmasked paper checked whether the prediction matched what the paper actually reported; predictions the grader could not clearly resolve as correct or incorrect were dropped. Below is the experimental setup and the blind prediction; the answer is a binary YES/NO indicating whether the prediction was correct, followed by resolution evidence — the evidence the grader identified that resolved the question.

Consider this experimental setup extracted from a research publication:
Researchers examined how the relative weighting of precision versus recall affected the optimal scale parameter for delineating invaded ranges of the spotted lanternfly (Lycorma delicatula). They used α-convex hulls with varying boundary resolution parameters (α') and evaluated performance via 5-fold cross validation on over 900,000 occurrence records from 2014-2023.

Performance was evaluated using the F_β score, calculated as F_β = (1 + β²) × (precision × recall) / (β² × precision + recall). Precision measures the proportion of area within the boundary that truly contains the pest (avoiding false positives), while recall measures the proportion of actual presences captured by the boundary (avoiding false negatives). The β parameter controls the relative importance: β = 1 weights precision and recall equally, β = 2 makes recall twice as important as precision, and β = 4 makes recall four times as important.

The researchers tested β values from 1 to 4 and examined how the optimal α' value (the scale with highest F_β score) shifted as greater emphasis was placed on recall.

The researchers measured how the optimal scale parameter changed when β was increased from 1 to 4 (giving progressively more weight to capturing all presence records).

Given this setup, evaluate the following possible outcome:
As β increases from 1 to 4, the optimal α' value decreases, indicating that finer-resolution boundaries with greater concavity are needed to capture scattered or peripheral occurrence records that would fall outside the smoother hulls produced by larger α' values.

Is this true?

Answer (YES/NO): NO